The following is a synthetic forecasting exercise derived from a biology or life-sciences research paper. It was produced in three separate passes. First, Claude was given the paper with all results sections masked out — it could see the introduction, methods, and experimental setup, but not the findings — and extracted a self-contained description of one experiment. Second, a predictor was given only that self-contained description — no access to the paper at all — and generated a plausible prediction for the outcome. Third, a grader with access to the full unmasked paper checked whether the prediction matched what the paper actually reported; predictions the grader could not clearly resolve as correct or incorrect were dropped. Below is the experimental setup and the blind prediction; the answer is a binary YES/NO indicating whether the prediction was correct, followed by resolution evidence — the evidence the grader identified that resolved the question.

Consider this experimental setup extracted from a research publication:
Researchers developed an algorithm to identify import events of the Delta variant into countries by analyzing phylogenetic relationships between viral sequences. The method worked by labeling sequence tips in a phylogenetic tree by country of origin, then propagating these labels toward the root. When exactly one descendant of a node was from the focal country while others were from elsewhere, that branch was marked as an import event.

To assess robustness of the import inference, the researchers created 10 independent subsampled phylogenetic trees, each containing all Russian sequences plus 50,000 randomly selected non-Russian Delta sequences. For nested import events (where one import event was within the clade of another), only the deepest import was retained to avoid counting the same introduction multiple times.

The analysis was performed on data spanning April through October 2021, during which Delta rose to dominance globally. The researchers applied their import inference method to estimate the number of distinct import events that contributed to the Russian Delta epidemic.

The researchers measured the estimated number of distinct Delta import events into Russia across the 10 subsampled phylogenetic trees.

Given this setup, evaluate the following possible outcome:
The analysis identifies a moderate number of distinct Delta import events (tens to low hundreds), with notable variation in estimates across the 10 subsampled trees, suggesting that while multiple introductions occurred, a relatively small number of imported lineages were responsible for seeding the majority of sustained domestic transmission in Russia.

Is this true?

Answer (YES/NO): NO